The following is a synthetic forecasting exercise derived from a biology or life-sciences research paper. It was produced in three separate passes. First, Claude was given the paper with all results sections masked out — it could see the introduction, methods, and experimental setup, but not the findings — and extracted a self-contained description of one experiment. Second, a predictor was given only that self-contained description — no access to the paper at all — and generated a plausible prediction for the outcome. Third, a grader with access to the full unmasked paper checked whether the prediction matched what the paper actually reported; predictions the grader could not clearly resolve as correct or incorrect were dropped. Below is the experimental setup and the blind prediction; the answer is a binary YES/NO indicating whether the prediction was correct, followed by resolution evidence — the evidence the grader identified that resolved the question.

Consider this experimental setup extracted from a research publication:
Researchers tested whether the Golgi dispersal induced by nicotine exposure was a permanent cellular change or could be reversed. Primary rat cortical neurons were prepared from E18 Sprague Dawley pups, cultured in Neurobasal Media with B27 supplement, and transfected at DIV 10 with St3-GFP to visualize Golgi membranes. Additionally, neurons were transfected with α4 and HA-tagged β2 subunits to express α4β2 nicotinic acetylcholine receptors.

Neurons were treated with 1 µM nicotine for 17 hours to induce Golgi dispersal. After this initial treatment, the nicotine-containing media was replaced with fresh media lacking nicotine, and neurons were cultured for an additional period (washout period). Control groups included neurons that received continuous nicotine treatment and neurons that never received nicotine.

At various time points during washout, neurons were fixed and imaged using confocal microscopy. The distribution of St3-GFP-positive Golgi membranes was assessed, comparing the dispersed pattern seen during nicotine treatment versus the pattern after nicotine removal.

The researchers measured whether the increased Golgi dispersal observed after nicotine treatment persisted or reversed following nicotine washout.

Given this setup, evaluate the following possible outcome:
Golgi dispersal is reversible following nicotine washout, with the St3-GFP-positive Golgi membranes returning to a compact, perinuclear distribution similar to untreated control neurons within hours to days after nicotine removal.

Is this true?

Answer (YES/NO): YES